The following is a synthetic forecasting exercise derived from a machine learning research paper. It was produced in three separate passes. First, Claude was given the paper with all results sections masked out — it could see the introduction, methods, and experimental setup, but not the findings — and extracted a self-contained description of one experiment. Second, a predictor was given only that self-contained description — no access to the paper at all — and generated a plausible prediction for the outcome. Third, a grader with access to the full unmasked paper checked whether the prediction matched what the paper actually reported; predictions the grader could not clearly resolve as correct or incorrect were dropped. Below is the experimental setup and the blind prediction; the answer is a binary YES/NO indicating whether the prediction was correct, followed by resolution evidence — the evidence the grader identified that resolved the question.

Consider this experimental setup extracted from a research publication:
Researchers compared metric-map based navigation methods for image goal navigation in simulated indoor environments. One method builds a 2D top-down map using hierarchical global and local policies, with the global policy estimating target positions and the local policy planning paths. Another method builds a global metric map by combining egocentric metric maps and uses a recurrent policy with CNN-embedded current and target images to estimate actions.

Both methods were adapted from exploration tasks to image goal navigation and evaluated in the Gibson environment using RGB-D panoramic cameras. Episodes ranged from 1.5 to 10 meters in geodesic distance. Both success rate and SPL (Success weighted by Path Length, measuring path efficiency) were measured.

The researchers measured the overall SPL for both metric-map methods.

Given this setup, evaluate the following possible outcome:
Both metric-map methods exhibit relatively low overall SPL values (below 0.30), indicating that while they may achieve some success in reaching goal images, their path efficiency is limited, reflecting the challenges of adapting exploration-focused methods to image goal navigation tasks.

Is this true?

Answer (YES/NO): NO